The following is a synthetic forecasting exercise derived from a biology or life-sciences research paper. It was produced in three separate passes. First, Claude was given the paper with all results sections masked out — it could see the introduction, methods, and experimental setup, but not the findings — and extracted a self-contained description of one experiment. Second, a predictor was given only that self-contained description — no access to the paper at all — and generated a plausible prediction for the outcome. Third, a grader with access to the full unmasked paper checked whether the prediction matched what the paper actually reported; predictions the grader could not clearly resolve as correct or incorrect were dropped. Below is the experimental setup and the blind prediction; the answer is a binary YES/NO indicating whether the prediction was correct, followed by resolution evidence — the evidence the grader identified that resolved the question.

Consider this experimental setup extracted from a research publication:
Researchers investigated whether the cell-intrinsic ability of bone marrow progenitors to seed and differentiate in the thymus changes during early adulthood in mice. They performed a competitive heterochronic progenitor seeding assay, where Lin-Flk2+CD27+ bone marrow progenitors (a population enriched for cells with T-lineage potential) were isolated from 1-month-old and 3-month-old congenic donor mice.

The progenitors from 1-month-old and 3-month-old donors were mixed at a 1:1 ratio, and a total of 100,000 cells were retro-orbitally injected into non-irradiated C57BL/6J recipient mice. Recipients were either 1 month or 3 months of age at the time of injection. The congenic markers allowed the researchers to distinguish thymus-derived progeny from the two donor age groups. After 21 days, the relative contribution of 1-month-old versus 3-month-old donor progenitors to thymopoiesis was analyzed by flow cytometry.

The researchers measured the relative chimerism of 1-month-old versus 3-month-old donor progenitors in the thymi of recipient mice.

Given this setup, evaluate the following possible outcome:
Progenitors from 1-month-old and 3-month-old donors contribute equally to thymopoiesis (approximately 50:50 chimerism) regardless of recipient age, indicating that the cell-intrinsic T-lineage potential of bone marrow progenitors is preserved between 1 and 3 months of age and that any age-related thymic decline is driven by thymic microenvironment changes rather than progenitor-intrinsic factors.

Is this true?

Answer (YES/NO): YES